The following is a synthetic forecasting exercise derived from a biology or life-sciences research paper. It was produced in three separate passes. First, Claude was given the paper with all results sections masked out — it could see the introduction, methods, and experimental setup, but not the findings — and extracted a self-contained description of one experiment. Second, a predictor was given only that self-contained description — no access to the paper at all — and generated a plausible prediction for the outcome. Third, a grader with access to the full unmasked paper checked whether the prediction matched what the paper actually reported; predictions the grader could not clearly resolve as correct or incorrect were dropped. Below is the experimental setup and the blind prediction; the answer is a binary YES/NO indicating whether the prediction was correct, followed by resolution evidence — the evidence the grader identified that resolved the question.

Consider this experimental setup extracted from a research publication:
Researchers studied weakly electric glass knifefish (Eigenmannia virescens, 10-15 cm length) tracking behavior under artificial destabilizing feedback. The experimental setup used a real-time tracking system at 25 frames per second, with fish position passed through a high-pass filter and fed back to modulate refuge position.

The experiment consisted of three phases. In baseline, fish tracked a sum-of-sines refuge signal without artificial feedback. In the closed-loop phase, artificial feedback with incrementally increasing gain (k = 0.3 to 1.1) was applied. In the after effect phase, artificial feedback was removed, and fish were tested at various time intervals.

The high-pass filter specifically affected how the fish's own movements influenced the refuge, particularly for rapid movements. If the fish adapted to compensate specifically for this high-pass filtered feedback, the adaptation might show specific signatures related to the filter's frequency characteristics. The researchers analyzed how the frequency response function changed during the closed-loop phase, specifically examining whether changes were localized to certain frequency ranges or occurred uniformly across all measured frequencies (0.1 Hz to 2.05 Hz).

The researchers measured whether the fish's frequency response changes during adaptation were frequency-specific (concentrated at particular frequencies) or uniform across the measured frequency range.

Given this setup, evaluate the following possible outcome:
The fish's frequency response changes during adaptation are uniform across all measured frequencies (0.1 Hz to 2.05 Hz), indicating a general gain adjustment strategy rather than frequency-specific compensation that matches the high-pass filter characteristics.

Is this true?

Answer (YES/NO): NO